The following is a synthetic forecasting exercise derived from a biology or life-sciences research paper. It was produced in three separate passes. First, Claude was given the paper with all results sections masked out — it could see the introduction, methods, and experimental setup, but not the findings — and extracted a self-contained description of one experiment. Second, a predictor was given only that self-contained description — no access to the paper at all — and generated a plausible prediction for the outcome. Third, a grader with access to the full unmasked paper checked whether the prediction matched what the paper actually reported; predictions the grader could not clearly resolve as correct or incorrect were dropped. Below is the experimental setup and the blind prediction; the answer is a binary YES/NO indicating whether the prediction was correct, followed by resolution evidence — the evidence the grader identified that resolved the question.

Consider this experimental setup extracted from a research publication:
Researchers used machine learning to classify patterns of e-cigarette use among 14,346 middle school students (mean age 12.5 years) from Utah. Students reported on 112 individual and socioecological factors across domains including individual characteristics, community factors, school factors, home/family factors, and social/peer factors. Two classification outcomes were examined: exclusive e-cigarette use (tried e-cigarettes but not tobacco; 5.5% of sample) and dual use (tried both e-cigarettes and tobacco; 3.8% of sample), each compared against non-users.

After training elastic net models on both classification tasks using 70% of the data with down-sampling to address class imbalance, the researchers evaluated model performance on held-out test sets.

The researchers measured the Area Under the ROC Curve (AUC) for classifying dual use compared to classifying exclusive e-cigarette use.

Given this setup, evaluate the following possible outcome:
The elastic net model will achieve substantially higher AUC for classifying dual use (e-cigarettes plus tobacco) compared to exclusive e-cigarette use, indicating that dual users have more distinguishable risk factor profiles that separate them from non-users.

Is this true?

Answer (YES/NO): NO